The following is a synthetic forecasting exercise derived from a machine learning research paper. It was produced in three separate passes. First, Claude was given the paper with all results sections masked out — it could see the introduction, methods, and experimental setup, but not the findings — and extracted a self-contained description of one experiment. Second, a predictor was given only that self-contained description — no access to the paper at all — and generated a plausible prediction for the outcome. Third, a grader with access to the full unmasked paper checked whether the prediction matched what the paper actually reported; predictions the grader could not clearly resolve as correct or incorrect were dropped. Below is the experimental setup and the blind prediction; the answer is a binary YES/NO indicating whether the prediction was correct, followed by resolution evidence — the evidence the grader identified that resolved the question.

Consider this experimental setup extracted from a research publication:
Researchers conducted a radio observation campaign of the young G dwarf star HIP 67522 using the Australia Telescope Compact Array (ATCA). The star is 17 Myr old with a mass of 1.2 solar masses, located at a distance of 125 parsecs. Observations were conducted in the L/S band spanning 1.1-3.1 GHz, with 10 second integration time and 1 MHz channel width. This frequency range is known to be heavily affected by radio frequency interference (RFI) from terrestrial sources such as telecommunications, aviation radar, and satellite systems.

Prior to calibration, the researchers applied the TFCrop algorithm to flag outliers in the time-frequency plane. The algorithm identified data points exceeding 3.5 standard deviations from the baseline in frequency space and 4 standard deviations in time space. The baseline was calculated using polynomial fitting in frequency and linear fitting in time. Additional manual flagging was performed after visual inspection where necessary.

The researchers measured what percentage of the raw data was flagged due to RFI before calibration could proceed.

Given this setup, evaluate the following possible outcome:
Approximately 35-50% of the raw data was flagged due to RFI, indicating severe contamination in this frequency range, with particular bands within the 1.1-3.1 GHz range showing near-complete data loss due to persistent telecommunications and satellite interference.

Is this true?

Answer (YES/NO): NO